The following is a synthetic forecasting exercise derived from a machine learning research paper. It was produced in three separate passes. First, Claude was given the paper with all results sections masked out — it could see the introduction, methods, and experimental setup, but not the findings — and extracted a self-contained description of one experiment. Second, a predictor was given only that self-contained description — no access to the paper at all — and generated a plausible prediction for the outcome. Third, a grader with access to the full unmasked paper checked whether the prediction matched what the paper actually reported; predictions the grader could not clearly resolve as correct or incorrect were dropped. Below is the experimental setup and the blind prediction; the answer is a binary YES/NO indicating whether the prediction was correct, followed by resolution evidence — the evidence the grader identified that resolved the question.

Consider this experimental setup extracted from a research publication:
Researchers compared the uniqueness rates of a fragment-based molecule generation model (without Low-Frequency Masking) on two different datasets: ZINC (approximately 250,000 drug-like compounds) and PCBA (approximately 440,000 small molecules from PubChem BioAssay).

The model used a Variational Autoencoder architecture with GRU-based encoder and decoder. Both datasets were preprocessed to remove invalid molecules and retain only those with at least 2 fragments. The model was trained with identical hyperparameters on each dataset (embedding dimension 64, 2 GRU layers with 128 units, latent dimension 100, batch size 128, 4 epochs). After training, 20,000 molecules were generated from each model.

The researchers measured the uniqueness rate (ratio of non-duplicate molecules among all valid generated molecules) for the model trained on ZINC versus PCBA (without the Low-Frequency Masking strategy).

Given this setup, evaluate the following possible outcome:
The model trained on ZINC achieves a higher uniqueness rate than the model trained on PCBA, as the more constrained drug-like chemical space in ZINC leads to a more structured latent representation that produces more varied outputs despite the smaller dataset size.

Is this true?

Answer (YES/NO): YES